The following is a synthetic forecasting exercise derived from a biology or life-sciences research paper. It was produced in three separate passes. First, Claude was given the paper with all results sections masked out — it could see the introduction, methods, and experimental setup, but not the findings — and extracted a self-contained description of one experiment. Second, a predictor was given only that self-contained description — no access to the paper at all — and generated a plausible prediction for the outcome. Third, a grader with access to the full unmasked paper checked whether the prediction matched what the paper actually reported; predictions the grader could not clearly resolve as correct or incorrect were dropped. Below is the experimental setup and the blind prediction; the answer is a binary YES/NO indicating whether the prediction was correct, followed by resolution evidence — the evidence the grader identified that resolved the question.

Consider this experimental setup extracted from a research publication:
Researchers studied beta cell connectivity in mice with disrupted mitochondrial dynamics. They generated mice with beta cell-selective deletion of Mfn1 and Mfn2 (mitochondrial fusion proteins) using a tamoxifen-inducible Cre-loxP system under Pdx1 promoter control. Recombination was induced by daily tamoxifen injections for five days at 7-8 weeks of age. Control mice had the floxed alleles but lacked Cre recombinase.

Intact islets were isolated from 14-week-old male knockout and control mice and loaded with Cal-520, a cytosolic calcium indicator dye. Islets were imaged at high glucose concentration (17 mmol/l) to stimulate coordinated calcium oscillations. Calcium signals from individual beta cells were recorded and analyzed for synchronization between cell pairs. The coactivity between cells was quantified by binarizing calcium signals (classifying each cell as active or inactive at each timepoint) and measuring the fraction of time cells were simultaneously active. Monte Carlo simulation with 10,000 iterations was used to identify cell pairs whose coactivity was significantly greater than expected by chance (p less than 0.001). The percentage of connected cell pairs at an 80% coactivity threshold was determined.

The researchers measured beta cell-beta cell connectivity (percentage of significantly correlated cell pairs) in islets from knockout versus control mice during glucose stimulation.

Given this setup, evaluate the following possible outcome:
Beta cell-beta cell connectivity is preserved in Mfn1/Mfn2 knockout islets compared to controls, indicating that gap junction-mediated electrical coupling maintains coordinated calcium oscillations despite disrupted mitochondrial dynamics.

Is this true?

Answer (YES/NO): NO